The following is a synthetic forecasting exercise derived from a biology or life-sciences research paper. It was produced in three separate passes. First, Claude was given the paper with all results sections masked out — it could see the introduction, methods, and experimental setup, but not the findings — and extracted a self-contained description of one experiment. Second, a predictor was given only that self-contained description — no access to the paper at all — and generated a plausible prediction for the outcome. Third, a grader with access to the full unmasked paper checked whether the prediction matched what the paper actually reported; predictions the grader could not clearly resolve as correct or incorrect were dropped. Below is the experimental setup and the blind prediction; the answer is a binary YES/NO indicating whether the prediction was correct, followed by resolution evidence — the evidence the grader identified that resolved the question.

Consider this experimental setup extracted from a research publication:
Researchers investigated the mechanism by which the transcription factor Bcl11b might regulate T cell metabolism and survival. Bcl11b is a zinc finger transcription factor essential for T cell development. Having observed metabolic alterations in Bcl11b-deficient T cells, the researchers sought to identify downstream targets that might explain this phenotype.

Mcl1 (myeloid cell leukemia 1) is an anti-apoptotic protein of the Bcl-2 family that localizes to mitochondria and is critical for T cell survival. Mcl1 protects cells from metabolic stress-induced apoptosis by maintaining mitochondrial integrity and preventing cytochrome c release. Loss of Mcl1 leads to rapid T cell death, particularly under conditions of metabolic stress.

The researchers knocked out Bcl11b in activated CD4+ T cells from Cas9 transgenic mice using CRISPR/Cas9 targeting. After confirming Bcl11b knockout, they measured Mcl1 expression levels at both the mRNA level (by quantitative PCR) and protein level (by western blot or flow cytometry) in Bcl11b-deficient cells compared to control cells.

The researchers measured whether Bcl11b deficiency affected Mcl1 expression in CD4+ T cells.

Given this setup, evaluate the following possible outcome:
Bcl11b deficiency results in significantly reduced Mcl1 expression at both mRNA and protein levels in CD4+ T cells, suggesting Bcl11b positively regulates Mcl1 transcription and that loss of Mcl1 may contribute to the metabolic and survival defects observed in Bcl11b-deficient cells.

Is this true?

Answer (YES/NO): YES